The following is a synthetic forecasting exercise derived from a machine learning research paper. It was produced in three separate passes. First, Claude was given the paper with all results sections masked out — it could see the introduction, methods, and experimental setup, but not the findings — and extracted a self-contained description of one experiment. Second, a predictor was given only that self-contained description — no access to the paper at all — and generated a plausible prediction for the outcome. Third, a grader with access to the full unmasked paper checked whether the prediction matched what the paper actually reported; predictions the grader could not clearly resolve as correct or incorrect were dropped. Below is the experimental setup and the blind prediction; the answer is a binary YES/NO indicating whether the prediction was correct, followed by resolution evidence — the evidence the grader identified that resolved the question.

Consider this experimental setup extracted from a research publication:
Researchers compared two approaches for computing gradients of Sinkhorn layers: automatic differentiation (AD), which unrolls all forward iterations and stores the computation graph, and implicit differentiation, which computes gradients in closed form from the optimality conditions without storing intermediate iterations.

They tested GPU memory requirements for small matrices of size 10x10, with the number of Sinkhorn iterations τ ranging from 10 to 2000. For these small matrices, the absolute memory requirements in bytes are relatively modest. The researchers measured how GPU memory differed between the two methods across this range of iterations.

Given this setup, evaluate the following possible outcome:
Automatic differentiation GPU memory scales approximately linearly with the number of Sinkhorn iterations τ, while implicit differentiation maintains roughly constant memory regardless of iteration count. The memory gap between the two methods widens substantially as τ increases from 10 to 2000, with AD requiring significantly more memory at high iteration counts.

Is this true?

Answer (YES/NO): NO